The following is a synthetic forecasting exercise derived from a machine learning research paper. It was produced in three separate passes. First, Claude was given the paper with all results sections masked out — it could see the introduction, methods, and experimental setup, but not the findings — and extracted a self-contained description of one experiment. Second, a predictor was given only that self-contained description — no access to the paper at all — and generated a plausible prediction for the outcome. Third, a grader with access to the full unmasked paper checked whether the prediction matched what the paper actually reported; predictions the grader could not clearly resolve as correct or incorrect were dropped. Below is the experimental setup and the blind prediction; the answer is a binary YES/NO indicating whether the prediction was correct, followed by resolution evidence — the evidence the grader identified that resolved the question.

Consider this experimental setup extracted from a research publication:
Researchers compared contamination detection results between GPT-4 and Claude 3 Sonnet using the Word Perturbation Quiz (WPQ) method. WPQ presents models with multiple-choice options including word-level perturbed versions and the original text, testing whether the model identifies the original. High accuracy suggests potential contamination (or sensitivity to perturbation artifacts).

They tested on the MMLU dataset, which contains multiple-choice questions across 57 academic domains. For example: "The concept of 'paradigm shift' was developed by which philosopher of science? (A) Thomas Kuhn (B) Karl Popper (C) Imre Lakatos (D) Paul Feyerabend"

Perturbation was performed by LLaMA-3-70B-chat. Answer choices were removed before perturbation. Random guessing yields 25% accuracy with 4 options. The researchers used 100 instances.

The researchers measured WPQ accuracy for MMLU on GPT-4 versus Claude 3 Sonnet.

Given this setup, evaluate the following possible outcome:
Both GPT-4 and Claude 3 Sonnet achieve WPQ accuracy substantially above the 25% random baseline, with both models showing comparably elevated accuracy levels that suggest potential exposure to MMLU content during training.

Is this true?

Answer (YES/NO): NO